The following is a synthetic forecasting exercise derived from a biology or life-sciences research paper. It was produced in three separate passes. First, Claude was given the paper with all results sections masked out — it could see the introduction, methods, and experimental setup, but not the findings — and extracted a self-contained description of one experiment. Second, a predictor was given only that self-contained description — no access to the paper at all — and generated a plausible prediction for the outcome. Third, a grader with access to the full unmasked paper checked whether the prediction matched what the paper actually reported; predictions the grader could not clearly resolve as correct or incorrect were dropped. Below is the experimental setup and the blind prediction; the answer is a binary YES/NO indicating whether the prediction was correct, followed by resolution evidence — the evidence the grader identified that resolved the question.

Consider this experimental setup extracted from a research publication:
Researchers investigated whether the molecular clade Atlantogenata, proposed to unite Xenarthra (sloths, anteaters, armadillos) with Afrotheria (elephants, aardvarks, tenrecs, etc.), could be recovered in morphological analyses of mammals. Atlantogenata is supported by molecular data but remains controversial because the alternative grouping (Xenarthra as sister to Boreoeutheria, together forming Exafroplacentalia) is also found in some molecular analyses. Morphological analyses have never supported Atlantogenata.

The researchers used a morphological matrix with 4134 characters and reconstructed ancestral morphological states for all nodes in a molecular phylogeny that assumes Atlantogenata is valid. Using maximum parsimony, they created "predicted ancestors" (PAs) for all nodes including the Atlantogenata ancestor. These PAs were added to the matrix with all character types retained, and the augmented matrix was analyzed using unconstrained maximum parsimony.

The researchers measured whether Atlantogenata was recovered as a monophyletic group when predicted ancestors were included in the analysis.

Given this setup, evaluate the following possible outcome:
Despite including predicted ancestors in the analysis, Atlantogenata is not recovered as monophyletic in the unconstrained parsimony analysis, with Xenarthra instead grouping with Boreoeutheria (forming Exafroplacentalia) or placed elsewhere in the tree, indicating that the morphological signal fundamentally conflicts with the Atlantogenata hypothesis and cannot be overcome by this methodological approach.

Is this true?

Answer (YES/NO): NO